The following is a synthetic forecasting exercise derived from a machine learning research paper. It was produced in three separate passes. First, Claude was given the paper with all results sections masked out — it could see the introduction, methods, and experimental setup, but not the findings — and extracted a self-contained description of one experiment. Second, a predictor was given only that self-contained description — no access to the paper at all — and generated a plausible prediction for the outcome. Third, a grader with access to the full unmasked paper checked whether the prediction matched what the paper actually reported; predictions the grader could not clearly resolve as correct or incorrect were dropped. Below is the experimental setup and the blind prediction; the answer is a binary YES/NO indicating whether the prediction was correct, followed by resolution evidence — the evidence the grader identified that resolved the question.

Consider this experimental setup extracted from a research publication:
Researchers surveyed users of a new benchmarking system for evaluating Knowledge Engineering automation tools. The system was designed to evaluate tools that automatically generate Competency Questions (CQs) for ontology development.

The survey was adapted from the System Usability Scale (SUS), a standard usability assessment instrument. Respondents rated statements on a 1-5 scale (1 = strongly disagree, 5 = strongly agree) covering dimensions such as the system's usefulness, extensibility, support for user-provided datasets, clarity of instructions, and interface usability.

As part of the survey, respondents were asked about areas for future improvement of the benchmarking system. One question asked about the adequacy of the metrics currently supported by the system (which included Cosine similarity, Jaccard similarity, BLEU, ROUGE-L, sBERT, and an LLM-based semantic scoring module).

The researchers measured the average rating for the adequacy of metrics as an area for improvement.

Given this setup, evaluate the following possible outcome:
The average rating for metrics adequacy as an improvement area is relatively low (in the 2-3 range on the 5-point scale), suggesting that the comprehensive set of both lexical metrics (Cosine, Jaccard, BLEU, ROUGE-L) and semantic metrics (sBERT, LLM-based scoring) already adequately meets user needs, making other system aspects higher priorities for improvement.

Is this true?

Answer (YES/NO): NO